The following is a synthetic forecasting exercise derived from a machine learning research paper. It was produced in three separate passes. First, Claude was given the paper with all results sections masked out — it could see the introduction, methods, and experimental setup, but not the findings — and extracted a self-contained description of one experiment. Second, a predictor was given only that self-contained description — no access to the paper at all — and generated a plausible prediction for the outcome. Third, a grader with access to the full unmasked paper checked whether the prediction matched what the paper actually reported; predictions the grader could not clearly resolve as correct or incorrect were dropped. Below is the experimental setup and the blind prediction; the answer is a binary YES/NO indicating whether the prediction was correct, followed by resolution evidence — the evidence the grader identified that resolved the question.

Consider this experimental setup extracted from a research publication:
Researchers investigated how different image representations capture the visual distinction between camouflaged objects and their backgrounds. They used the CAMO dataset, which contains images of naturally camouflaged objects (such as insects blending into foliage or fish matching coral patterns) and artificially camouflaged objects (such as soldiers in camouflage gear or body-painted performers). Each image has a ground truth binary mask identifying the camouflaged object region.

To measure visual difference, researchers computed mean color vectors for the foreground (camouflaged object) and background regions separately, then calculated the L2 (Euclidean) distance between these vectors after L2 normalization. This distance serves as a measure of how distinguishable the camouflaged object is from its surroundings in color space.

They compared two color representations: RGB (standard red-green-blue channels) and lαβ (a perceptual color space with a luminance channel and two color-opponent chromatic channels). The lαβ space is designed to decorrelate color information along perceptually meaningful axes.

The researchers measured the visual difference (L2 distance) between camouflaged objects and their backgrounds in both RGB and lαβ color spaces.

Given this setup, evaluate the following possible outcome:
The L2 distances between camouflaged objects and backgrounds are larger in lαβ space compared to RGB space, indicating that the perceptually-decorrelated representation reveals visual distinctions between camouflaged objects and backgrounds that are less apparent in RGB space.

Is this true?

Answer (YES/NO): YES